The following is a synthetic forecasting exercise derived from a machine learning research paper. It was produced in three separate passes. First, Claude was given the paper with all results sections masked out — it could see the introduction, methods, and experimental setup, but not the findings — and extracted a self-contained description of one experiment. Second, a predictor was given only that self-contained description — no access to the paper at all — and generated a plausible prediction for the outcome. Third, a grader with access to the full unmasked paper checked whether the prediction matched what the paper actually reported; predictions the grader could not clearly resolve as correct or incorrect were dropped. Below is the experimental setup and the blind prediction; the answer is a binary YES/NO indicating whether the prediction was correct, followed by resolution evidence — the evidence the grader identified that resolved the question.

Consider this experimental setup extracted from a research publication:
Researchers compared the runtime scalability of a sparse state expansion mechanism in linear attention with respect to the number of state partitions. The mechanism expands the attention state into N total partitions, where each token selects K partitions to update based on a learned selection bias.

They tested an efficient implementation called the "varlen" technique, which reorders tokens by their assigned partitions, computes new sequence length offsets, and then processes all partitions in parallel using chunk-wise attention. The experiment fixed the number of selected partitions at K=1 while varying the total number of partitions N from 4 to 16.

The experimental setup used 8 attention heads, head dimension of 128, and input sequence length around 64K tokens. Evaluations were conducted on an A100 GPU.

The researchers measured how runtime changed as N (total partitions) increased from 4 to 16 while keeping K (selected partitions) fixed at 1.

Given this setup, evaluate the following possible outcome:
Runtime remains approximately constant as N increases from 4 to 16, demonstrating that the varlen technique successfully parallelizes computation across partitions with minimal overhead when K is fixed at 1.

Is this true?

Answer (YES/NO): YES